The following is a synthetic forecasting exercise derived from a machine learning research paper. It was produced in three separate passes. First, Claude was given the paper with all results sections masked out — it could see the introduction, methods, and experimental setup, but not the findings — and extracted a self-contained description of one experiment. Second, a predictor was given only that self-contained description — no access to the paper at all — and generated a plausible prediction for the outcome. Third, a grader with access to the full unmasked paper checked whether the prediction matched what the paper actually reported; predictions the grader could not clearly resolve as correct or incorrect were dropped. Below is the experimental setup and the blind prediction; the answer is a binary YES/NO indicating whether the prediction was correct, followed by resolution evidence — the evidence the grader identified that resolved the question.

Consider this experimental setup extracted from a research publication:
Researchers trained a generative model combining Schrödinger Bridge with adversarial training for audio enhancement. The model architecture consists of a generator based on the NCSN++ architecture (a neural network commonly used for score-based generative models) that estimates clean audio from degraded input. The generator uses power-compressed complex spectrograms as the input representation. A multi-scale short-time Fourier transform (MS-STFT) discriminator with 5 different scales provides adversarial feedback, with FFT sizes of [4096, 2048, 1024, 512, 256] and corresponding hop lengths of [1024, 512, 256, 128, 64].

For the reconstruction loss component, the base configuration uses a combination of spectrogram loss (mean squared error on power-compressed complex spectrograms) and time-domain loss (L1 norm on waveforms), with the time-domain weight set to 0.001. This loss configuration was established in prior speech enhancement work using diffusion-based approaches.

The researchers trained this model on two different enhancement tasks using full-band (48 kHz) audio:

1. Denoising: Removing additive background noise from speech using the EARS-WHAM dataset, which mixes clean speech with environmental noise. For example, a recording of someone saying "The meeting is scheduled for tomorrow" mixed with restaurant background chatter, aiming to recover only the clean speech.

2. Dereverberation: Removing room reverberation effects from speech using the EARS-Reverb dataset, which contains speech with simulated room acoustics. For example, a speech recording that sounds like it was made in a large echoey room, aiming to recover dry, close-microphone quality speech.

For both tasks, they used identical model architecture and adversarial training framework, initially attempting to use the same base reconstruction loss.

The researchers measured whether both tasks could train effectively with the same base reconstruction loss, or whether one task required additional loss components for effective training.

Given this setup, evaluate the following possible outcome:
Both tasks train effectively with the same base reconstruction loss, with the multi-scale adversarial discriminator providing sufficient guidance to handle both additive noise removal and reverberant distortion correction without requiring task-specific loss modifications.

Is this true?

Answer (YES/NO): NO